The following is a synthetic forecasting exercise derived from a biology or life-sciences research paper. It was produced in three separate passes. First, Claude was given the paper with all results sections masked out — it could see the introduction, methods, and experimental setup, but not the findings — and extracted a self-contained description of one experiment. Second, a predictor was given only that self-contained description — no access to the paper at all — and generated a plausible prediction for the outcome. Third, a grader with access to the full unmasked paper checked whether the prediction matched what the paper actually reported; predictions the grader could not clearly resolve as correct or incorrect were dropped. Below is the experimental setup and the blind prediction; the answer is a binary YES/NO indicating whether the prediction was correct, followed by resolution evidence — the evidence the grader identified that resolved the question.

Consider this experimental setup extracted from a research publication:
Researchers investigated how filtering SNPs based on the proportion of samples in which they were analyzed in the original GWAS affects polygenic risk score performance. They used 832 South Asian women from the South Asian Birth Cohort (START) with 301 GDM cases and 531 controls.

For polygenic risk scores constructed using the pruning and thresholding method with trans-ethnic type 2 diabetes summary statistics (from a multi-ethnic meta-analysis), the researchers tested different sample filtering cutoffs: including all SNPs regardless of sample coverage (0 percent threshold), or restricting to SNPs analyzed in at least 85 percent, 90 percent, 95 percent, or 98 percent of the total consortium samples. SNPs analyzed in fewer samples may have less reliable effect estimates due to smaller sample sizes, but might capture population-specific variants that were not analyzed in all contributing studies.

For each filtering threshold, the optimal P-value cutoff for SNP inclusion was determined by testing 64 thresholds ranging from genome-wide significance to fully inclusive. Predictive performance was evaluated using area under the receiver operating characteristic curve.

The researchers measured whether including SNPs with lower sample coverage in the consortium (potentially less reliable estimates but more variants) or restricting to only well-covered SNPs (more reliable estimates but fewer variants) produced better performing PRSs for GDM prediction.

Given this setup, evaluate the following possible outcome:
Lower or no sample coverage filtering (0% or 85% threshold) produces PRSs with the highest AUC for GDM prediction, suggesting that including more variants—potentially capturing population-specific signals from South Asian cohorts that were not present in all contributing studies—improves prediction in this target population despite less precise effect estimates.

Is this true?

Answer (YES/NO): YES